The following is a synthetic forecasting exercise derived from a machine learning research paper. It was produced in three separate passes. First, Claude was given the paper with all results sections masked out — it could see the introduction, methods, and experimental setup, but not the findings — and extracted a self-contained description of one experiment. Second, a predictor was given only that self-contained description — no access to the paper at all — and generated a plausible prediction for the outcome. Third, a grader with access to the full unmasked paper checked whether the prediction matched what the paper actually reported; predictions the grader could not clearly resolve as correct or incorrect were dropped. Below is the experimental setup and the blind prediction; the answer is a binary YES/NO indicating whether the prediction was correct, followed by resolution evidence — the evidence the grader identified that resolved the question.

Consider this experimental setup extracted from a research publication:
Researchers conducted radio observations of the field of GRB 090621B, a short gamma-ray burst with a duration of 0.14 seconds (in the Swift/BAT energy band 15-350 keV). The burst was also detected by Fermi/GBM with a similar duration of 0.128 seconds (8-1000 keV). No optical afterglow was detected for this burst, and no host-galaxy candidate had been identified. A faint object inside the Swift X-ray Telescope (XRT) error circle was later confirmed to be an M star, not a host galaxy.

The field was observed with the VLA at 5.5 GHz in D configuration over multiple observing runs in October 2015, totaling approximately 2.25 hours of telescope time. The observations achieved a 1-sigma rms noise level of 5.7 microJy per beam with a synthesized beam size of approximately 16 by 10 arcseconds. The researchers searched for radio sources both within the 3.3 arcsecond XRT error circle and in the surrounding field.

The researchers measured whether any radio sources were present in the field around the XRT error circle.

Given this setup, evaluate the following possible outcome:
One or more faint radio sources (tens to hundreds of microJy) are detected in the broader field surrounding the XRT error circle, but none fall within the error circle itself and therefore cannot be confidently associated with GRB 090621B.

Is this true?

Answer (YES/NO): YES